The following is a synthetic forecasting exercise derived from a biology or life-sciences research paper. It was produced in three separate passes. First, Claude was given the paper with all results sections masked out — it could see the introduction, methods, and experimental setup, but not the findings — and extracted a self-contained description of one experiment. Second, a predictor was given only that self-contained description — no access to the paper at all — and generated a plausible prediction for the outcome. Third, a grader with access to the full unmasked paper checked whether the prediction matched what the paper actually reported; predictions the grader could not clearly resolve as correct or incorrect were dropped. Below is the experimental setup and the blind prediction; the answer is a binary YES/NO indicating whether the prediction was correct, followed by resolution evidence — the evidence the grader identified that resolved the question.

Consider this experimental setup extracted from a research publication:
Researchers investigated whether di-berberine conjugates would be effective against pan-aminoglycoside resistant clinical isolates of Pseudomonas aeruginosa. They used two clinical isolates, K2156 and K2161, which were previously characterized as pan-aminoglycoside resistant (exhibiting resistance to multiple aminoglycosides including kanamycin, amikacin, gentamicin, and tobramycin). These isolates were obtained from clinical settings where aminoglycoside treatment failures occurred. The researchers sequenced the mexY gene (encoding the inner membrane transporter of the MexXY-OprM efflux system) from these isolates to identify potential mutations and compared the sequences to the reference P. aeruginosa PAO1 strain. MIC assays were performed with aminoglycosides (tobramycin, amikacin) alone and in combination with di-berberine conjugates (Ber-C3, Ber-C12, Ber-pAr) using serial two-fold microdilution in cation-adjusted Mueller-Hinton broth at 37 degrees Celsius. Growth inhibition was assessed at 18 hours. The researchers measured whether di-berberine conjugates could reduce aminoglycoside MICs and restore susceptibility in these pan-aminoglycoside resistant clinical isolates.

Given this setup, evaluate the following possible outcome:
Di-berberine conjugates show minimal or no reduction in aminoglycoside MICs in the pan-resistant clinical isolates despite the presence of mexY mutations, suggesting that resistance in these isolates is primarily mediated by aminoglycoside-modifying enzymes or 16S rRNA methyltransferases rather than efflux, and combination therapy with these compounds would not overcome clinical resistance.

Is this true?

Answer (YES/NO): NO